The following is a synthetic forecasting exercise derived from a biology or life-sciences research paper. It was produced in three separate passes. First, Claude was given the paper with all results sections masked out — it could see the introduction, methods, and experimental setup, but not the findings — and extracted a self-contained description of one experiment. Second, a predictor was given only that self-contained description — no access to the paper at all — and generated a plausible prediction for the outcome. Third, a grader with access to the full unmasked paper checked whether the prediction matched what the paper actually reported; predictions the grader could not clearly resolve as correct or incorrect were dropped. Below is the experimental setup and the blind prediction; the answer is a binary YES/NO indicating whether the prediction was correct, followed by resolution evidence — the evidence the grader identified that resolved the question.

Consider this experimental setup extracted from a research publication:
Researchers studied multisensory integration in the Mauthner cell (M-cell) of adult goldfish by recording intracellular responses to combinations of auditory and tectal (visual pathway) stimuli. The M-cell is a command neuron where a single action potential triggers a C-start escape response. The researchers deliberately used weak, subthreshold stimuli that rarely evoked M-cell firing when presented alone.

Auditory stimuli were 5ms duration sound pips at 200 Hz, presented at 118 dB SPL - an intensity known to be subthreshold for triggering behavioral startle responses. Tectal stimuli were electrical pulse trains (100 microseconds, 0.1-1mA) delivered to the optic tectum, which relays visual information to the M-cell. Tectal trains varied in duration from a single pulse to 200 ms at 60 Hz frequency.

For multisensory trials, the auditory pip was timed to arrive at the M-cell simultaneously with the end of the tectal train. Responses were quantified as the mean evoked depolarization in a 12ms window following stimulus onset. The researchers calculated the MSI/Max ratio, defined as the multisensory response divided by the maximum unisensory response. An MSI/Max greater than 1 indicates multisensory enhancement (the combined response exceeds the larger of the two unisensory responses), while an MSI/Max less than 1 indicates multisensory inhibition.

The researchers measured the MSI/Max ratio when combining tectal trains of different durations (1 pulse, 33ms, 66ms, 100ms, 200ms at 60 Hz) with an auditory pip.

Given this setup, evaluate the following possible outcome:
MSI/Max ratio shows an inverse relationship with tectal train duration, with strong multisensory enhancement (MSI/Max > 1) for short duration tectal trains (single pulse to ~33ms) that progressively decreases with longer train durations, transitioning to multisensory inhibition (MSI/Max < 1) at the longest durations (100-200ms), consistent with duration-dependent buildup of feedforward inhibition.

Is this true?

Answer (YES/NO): NO